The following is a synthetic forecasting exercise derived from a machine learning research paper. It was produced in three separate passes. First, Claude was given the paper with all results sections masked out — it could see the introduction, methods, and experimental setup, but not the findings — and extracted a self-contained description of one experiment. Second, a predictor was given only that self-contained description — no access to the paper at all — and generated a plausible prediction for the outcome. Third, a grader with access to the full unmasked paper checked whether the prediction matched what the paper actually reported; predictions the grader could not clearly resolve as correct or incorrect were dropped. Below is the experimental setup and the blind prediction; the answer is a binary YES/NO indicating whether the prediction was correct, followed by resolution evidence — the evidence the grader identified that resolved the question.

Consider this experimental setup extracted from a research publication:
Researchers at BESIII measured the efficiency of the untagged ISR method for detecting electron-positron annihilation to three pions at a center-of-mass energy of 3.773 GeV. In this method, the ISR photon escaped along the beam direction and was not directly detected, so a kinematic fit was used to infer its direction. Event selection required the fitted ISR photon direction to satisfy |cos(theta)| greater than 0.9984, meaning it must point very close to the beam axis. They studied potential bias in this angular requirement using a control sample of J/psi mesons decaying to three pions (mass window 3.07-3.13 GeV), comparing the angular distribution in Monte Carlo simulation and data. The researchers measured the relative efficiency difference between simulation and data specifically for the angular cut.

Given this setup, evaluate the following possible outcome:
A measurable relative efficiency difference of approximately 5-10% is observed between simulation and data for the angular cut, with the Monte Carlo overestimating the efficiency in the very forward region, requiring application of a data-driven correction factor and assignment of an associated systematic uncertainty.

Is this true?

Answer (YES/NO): NO